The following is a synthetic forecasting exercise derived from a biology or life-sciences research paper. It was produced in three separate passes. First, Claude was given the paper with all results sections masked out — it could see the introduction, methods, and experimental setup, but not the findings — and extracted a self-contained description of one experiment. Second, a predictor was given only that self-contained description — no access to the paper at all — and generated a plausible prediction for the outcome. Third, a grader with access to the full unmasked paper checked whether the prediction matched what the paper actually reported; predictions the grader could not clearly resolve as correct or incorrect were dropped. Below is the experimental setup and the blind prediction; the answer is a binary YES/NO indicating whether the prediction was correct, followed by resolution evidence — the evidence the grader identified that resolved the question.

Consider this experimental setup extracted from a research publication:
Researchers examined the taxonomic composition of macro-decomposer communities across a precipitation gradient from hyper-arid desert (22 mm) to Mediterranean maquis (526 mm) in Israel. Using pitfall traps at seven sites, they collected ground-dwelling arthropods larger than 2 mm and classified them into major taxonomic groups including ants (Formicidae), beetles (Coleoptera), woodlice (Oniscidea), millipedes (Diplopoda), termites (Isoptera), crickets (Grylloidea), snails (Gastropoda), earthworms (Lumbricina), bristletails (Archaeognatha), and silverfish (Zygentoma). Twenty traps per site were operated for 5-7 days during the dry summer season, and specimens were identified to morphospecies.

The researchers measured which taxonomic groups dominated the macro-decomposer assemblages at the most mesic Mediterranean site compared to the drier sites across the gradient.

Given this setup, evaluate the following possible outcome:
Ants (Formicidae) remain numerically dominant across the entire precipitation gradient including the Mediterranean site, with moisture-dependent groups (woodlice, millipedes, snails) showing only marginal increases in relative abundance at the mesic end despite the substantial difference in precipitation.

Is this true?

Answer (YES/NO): NO